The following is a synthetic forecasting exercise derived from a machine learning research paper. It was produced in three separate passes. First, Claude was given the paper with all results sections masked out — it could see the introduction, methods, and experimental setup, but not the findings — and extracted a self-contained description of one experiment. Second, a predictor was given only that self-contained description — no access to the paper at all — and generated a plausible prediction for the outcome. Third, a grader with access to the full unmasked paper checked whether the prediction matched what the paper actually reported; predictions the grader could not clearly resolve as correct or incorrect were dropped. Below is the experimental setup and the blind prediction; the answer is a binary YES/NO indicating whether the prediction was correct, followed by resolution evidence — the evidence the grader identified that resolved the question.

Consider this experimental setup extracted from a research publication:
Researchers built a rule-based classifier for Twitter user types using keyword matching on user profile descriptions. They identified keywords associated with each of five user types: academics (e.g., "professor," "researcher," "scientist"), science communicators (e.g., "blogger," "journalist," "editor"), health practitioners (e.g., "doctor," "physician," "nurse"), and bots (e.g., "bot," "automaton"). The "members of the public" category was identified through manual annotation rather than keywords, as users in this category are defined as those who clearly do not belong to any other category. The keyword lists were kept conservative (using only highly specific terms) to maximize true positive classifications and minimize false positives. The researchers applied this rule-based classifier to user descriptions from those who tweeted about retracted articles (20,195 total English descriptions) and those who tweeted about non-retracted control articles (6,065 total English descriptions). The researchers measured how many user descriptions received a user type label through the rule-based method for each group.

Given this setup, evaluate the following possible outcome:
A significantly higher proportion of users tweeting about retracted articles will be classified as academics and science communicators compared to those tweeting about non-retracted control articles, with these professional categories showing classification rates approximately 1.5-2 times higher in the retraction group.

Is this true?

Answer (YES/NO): NO